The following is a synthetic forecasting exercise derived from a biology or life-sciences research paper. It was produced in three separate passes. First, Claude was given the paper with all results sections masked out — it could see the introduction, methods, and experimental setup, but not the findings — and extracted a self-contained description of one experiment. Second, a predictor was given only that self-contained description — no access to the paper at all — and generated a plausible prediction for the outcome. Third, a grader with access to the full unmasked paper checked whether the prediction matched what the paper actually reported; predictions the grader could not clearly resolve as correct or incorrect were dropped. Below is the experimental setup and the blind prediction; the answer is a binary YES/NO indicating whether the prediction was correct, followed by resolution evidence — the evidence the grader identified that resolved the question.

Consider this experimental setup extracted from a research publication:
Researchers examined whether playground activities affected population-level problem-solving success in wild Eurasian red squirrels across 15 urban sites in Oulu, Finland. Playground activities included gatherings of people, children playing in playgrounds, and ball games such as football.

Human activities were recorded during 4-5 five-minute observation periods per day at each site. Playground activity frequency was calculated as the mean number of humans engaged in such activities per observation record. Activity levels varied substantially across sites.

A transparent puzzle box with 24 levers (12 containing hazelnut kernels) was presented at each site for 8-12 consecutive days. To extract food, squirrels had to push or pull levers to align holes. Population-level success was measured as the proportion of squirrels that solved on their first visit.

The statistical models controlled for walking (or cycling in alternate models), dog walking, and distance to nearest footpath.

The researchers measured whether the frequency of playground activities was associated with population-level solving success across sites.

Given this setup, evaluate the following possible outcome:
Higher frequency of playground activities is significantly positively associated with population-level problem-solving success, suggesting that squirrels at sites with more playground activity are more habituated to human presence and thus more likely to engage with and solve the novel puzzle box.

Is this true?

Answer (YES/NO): NO